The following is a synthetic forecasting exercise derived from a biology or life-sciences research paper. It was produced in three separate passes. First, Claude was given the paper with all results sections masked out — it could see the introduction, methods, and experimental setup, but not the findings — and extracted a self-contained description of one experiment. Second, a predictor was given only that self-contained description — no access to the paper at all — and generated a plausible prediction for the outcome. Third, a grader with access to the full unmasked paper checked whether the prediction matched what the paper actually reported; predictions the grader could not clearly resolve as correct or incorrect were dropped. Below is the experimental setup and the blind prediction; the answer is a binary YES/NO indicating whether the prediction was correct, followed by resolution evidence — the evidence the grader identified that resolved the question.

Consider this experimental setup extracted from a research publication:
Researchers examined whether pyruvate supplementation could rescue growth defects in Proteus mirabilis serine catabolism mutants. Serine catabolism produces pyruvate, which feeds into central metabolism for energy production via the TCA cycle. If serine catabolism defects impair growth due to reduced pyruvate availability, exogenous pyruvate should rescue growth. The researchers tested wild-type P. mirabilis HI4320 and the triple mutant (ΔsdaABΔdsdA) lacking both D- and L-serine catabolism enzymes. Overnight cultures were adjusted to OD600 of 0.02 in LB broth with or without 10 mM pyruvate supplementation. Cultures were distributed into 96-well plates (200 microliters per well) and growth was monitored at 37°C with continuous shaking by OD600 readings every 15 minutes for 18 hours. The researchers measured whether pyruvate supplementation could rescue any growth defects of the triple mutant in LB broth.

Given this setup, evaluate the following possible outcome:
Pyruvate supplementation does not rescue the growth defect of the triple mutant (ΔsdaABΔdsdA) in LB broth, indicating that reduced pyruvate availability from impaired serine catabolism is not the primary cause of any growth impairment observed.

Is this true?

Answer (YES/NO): YES